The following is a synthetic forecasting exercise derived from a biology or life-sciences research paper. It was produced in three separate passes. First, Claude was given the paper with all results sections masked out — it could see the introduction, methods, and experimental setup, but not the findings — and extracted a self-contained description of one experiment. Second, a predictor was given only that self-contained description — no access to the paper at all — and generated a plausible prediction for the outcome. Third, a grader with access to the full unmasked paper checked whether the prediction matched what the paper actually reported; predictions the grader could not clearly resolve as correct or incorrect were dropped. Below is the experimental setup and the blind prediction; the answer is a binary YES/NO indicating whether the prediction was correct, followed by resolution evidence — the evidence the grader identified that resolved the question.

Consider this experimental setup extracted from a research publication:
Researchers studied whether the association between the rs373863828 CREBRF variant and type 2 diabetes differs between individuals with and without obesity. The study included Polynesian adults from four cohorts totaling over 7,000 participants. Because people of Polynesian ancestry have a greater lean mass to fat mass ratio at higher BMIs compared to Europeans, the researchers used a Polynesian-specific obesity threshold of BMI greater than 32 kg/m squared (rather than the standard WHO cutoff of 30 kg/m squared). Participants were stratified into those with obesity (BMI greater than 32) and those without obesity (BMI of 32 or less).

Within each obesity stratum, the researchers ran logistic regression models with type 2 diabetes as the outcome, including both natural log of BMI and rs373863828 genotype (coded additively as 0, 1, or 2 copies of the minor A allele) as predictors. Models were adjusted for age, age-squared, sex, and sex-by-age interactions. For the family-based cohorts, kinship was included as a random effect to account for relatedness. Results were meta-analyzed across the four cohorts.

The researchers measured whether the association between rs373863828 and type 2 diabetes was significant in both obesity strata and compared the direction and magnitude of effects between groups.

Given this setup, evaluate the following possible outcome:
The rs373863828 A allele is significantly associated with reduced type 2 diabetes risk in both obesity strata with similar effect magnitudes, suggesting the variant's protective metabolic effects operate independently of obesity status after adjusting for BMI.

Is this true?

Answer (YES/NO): NO